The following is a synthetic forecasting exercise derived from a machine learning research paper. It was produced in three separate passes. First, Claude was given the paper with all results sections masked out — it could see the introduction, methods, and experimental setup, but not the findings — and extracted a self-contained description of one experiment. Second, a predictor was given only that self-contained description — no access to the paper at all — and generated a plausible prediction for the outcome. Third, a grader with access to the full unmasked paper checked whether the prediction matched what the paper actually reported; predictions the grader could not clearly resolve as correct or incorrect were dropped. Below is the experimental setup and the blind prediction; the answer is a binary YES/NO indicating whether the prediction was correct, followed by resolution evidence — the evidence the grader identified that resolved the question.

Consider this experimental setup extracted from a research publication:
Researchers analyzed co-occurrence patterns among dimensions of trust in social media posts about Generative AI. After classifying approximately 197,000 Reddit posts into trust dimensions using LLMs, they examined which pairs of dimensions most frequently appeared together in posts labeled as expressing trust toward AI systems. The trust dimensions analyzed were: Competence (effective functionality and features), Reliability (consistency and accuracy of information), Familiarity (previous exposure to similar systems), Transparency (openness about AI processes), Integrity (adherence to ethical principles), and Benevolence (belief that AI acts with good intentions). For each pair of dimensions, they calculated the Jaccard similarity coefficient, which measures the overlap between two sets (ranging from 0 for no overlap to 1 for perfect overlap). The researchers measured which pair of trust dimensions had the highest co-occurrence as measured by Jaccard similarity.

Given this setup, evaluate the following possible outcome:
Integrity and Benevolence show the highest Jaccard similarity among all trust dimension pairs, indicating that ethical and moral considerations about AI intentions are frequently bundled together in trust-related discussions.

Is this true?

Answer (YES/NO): NO